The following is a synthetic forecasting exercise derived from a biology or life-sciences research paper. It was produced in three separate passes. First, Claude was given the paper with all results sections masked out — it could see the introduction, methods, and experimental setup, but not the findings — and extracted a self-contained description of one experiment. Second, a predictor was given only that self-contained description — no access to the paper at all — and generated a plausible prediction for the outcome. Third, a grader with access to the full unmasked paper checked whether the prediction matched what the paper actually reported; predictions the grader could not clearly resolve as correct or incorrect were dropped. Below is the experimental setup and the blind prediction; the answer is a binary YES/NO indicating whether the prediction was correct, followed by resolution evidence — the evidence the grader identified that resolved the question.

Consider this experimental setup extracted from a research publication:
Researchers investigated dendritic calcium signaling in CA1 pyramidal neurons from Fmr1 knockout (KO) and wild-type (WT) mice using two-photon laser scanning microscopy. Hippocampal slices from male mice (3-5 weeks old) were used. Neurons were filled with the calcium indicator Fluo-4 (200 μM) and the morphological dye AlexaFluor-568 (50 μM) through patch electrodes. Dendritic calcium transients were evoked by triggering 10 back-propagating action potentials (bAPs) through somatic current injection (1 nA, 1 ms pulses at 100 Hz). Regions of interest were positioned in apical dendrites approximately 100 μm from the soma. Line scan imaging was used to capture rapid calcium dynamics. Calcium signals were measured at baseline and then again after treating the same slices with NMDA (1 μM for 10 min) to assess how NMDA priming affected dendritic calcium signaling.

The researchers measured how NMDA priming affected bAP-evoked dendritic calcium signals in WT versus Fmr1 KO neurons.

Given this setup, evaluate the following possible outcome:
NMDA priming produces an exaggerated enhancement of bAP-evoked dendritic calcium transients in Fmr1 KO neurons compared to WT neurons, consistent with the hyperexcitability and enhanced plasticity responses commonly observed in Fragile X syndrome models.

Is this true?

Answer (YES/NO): NO